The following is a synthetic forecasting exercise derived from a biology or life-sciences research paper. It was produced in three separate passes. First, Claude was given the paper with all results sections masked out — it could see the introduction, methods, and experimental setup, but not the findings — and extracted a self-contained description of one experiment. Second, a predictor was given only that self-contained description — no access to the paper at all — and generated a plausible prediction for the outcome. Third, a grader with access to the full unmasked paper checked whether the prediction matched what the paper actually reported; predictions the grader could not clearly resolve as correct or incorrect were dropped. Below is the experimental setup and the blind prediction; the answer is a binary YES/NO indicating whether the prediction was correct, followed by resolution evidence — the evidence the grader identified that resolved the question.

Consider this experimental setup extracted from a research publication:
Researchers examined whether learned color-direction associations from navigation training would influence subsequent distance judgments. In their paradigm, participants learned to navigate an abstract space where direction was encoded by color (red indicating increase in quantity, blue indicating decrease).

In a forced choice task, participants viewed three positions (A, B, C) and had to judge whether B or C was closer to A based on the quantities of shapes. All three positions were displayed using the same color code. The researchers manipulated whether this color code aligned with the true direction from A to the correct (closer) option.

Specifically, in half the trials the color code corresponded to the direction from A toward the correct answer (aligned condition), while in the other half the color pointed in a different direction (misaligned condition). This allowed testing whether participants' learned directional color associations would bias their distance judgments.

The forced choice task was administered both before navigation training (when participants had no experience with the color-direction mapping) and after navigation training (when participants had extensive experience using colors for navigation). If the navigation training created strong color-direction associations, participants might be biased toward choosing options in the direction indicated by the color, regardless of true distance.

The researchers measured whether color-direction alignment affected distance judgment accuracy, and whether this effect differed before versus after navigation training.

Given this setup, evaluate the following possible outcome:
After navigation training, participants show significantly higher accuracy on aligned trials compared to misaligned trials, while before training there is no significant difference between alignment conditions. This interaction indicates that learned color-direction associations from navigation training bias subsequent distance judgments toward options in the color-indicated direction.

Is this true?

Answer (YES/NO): NO